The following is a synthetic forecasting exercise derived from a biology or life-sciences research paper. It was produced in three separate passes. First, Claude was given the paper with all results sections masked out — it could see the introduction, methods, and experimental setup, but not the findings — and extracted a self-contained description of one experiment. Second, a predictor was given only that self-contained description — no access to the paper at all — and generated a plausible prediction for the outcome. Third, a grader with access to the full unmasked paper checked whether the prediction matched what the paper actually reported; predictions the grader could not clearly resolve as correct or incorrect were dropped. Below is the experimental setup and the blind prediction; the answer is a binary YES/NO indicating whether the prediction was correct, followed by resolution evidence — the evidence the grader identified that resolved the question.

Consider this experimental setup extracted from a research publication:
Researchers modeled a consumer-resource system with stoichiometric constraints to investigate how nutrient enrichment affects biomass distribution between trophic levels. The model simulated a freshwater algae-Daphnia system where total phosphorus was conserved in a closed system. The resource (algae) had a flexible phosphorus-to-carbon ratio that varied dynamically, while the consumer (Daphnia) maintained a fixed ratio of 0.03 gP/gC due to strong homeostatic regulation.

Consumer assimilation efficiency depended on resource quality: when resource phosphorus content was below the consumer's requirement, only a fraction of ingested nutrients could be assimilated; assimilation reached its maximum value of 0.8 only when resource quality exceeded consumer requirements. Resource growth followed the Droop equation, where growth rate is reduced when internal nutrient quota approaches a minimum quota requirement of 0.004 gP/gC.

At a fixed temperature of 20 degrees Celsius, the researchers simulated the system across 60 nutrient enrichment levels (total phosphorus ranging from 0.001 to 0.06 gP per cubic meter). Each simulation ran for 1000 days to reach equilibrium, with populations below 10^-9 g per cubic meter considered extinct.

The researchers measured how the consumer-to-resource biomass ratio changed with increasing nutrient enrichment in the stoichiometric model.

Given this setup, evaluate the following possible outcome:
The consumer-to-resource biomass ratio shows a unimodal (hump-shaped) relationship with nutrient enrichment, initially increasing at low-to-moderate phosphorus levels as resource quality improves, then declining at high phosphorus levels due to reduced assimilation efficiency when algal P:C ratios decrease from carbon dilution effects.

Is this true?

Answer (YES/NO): NO